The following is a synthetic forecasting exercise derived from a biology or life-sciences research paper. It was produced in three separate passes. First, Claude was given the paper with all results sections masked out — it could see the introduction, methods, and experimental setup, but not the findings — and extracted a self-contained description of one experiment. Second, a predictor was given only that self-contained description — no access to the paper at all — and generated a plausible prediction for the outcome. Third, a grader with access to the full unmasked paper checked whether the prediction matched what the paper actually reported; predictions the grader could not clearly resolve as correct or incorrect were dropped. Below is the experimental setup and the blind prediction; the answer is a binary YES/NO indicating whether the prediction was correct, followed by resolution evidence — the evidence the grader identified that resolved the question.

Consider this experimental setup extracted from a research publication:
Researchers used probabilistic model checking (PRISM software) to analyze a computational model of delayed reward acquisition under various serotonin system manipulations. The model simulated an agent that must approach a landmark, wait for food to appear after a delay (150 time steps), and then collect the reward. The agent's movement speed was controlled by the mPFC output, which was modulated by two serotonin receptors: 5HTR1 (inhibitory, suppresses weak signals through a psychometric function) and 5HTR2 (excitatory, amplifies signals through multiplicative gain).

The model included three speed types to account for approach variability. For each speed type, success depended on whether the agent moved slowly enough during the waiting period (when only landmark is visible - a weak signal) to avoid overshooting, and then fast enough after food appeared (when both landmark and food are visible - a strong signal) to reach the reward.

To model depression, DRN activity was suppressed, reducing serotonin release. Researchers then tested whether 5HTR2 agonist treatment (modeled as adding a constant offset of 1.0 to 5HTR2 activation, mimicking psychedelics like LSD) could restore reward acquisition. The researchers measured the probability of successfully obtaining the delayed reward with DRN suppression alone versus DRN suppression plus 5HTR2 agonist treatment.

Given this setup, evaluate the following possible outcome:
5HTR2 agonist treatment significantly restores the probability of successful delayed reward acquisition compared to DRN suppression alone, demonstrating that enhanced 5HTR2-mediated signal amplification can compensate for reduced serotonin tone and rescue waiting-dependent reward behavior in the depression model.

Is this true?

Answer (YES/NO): NO